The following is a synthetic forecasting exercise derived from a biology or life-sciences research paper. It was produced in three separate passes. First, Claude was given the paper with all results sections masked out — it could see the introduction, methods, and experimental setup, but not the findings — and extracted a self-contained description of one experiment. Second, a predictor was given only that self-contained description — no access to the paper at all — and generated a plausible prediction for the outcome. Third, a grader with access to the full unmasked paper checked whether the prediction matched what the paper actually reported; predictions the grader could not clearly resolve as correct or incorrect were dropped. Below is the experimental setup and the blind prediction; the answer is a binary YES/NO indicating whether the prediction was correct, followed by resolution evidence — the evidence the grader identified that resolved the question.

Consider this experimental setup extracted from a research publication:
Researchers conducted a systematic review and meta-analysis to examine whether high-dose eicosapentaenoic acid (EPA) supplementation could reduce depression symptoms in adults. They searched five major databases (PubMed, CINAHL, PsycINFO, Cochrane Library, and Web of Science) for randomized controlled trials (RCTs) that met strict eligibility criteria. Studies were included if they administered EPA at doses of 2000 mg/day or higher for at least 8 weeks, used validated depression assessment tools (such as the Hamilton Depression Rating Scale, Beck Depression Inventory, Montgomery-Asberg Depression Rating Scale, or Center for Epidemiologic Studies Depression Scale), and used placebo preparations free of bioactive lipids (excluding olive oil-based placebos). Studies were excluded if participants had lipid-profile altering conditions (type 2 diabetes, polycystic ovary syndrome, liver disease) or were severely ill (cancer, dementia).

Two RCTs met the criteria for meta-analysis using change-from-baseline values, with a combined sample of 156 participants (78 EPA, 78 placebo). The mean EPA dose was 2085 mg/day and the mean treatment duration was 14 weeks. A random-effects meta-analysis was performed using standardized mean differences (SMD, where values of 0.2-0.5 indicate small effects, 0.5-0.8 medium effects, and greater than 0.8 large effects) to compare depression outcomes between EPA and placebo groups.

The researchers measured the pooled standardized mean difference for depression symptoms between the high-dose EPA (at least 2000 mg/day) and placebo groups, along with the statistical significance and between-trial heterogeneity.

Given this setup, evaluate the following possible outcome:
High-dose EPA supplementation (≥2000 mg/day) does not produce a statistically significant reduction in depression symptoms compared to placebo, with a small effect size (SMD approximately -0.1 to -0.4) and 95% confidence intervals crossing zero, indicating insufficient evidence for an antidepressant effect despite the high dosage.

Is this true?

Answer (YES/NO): YES